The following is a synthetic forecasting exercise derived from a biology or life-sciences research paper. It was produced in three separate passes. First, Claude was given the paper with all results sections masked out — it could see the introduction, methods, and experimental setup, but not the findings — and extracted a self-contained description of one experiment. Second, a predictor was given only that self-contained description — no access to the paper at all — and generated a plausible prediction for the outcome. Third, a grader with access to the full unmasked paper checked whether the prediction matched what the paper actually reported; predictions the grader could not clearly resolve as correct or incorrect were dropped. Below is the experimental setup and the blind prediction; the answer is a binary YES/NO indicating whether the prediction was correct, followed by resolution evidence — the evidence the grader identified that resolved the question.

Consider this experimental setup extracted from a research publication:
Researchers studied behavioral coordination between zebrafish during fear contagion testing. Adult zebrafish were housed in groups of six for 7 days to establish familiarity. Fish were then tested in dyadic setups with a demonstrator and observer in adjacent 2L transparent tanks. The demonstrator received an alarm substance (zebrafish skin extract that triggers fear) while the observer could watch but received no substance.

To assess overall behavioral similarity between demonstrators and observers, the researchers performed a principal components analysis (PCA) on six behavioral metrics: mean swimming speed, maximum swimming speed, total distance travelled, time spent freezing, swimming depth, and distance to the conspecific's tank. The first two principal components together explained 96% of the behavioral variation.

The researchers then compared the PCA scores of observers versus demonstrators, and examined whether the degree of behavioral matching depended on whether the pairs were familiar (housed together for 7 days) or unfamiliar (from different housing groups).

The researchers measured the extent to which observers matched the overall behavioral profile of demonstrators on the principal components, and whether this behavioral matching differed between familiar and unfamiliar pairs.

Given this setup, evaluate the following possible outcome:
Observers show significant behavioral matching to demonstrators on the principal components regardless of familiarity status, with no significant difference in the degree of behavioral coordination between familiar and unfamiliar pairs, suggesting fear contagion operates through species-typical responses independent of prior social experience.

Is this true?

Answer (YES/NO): NO